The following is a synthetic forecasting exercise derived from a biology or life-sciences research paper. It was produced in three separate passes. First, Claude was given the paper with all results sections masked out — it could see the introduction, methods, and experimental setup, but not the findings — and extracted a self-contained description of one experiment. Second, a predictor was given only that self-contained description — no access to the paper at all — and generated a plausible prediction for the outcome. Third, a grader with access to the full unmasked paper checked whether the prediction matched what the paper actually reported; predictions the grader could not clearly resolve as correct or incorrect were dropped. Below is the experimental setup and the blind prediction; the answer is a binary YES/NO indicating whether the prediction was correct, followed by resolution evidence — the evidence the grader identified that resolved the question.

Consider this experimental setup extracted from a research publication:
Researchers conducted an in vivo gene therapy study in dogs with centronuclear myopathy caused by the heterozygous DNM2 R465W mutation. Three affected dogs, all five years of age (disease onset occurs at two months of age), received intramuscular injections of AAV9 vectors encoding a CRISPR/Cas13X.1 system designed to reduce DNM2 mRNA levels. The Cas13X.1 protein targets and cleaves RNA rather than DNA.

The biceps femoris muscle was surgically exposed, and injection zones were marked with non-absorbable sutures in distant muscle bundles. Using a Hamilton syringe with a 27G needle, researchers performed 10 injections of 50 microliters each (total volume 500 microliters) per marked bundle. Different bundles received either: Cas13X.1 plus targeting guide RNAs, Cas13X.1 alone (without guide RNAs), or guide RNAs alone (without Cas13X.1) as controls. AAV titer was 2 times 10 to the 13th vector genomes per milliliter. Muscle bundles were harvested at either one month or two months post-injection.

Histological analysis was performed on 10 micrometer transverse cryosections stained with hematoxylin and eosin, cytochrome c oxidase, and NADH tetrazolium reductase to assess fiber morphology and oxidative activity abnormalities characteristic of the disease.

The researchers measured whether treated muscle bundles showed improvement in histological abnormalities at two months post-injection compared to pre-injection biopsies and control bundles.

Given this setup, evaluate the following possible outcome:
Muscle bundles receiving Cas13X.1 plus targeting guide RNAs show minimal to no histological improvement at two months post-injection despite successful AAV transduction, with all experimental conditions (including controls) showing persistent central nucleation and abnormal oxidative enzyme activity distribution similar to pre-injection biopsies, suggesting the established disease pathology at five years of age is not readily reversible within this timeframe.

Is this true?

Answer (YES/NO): YES